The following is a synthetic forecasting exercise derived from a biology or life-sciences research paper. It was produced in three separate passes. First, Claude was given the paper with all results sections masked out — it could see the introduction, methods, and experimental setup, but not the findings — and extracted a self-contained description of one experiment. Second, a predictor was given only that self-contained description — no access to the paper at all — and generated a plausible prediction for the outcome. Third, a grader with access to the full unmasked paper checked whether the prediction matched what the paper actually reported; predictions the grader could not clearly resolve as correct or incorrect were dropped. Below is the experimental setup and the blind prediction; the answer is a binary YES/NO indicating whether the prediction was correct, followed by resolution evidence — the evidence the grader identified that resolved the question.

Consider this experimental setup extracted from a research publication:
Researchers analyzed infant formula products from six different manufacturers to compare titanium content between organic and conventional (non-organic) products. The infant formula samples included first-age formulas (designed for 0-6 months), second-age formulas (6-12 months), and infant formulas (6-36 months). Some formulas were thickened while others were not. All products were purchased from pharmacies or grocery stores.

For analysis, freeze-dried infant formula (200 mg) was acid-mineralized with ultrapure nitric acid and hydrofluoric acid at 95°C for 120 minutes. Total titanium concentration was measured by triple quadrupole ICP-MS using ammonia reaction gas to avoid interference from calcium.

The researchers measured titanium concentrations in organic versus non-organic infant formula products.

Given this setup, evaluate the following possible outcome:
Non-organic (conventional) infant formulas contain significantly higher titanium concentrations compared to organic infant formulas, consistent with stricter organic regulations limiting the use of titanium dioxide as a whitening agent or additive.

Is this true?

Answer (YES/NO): NO